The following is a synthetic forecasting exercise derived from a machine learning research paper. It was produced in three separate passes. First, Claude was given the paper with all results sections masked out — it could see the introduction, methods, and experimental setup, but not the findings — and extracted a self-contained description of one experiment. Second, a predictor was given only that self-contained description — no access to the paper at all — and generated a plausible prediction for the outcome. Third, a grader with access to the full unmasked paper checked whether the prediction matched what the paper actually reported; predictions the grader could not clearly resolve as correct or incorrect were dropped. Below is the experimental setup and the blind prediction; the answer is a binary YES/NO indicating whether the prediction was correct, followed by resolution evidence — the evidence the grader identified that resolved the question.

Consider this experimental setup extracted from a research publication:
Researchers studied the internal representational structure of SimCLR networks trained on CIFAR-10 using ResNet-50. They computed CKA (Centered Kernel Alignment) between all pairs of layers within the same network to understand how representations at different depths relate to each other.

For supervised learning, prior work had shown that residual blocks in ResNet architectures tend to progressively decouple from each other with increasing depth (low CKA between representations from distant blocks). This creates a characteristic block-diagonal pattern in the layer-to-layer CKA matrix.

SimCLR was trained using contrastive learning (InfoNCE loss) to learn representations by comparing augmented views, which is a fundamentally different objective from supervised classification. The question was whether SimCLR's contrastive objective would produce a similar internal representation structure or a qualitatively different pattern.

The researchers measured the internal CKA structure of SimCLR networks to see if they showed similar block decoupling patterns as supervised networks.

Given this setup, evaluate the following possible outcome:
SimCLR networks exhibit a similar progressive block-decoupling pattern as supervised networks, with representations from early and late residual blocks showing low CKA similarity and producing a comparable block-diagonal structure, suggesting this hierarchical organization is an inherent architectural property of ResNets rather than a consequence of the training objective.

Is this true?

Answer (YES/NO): YES